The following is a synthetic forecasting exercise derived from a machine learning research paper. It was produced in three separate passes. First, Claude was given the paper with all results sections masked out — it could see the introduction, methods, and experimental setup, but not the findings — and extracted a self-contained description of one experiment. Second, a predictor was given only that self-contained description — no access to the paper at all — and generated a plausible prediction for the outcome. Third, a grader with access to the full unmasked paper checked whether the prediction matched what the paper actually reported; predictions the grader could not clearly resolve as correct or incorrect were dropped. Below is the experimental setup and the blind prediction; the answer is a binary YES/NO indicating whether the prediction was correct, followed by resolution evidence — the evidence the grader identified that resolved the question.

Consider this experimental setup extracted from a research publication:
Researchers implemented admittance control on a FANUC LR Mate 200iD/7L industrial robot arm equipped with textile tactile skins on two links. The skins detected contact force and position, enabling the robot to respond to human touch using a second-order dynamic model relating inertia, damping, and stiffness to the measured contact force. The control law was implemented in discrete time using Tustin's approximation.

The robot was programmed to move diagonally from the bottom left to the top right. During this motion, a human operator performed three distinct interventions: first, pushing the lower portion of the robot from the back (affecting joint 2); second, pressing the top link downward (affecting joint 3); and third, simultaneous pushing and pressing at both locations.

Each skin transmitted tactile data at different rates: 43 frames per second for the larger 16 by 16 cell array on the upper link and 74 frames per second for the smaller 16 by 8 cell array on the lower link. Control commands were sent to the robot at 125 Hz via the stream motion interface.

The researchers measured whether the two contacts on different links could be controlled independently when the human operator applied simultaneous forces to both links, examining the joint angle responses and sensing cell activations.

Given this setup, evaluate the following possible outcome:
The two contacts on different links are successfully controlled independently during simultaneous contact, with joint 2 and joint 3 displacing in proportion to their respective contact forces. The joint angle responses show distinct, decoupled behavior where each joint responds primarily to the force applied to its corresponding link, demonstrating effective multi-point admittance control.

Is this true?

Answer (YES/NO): YES